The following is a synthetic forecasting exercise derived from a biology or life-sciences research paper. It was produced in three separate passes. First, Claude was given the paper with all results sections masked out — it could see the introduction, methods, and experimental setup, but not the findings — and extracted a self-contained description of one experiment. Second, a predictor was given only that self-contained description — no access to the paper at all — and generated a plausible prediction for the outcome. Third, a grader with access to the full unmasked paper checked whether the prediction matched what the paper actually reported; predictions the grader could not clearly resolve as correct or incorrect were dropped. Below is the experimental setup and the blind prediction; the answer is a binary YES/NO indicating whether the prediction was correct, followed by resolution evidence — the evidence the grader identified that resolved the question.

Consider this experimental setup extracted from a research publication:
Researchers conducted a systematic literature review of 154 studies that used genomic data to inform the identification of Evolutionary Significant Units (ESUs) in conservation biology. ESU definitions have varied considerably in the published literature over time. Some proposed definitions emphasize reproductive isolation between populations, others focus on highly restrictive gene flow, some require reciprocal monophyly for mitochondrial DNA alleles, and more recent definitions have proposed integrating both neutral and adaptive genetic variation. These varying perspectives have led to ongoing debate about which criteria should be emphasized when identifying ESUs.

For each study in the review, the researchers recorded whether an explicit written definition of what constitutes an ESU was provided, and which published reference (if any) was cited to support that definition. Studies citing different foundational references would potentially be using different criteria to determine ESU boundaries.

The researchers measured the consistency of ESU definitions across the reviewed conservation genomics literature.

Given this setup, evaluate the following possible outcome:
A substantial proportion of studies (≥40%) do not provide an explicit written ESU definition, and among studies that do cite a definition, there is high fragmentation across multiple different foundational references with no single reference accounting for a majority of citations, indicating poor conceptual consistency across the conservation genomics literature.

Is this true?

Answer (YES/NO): YES